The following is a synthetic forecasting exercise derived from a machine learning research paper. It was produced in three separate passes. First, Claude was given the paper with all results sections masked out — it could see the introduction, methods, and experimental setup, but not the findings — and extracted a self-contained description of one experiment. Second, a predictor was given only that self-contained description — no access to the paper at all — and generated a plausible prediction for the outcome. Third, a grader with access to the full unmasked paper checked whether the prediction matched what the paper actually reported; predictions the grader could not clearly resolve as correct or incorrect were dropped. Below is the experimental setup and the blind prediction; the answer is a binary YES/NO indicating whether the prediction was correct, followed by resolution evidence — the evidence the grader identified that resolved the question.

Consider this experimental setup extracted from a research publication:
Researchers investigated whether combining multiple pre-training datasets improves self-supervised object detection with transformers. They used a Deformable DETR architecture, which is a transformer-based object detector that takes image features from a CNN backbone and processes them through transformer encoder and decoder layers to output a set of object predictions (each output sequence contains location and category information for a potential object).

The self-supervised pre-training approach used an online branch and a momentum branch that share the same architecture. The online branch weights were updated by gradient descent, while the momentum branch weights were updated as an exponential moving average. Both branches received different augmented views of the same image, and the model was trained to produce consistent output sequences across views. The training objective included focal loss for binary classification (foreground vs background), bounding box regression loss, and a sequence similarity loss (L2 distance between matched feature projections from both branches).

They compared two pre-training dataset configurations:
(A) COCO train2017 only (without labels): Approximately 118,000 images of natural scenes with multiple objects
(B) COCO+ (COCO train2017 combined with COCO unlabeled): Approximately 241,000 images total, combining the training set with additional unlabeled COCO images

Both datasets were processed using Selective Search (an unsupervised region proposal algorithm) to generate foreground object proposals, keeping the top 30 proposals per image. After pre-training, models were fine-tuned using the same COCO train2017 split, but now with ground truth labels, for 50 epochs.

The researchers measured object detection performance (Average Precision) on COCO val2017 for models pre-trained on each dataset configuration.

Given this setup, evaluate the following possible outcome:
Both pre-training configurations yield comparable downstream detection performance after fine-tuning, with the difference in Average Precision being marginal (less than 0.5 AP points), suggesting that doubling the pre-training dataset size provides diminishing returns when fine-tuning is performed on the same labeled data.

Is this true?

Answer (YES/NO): YES